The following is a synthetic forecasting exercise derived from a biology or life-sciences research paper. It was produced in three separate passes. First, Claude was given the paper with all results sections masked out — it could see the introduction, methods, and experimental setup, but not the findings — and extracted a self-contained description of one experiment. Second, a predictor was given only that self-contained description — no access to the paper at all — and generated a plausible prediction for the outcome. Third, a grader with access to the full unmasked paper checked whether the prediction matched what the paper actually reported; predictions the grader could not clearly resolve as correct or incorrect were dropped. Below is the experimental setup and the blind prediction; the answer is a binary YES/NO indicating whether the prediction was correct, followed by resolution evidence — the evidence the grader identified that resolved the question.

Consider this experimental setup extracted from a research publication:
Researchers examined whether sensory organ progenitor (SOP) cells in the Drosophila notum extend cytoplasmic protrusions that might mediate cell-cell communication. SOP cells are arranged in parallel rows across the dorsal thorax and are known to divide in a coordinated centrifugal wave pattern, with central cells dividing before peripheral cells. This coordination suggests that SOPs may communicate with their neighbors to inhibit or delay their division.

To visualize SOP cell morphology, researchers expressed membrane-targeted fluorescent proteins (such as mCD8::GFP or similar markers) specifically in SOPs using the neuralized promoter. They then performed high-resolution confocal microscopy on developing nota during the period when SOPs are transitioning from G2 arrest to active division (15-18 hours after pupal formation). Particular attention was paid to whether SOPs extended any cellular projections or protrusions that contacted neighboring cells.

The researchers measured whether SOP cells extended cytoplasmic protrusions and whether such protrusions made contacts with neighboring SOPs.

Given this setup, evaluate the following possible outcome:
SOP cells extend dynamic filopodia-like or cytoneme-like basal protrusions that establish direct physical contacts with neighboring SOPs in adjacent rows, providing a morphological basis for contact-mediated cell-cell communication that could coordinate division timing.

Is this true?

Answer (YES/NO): NO